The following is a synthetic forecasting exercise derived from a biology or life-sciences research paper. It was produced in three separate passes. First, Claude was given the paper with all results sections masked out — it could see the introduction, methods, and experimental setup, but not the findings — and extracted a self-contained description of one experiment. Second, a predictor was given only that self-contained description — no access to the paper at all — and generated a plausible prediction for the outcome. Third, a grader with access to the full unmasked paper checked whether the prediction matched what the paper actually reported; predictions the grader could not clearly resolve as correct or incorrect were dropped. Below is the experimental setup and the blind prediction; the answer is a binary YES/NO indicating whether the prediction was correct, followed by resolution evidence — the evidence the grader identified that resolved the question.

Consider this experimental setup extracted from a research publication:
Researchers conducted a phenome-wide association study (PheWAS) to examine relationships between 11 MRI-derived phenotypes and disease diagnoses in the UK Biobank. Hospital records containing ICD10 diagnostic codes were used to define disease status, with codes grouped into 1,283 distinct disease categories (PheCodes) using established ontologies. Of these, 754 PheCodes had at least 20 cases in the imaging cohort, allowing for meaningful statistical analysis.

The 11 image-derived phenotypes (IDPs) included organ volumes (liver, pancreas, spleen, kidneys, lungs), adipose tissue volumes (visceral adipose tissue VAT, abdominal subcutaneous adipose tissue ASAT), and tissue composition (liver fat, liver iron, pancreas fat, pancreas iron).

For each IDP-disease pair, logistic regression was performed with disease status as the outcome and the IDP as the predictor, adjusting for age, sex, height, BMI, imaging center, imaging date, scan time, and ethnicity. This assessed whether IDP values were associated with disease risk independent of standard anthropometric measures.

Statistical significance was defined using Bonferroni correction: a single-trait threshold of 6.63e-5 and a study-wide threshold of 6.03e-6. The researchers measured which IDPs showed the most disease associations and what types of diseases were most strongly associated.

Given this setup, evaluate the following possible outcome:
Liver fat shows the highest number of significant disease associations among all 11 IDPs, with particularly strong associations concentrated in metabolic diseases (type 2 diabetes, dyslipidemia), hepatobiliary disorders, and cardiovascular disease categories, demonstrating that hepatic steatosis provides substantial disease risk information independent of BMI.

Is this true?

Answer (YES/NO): NO